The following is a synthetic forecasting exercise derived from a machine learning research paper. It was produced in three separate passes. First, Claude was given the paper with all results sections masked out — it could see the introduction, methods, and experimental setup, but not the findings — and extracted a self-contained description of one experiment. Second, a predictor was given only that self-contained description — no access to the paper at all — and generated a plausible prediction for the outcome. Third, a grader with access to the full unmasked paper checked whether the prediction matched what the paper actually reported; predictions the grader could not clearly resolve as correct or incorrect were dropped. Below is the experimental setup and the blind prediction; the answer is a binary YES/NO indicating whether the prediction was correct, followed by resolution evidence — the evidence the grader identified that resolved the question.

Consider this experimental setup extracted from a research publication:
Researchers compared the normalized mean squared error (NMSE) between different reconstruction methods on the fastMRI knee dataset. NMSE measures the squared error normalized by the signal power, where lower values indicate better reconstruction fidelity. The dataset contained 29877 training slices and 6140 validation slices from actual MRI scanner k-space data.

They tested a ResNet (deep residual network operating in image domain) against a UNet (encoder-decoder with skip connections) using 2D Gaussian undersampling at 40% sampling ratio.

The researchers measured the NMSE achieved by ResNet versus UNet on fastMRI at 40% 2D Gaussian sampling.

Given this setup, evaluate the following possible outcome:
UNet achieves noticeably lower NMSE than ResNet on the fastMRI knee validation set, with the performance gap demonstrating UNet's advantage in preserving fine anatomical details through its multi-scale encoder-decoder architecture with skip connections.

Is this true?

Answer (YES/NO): YES